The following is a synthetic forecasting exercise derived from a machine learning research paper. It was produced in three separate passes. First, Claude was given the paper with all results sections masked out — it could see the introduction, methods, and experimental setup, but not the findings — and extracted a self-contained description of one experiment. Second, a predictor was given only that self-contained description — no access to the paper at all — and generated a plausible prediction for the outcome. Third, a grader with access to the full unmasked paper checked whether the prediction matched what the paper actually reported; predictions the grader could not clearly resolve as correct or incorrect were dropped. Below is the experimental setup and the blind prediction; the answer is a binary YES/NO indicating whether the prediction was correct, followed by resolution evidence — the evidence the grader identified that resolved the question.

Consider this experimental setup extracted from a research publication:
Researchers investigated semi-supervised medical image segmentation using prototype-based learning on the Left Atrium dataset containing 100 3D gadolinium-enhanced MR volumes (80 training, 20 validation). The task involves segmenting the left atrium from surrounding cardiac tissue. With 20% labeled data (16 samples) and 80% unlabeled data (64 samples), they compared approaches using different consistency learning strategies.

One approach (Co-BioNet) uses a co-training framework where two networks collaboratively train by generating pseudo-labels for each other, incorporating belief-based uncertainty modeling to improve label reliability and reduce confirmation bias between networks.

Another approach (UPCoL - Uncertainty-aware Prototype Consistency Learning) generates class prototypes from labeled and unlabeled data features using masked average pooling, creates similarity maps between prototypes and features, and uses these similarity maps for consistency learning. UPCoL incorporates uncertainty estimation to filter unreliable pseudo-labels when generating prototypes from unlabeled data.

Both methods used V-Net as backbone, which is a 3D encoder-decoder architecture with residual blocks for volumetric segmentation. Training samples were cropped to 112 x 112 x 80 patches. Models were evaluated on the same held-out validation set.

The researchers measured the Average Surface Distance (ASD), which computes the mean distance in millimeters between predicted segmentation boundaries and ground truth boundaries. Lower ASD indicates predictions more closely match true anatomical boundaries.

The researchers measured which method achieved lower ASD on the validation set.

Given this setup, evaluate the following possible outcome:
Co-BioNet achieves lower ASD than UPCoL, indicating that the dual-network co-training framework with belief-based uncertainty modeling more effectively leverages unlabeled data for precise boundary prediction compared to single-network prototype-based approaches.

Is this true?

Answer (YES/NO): NO